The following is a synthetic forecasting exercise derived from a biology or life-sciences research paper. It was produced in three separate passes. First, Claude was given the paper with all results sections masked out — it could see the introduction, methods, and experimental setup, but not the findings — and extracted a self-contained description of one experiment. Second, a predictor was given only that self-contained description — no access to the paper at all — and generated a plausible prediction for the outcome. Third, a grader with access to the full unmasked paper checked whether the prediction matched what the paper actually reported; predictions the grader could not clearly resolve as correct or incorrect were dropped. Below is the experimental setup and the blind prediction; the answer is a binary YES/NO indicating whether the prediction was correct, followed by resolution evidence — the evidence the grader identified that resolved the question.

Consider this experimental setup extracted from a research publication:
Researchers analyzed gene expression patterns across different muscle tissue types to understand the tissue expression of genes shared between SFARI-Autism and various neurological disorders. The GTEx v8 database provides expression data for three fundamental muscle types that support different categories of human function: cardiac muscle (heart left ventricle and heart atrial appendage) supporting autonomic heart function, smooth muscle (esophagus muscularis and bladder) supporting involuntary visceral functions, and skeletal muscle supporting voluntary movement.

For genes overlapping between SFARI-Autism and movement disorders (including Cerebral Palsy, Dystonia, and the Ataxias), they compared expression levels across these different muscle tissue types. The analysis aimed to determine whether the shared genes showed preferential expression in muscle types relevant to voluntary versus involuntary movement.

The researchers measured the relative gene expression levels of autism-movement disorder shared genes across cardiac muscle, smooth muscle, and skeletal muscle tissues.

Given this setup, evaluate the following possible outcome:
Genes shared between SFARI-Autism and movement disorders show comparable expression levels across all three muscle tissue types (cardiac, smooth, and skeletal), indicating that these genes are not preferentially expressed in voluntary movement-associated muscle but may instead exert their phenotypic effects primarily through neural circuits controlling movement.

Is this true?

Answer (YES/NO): YES